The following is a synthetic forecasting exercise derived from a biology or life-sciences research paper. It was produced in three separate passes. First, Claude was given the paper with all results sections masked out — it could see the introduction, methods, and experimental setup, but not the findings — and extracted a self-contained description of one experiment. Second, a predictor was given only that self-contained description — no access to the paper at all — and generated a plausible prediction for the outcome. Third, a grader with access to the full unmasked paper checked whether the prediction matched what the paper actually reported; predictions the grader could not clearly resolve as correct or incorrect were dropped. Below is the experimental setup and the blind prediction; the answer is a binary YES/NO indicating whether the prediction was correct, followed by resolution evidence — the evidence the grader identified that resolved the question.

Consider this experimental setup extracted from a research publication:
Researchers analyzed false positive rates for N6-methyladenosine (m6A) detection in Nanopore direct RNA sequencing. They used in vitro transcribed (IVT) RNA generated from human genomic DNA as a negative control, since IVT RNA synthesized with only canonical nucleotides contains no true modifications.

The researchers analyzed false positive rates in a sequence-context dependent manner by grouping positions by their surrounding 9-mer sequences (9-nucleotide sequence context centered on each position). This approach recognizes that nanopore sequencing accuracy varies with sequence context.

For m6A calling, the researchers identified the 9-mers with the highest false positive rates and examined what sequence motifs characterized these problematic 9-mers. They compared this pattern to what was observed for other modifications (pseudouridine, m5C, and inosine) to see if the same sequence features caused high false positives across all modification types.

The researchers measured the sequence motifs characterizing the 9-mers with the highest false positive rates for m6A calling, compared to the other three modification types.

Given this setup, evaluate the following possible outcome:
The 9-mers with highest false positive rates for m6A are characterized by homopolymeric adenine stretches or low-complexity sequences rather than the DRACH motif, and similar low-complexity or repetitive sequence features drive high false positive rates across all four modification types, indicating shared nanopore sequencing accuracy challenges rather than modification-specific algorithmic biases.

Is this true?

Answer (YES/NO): NO